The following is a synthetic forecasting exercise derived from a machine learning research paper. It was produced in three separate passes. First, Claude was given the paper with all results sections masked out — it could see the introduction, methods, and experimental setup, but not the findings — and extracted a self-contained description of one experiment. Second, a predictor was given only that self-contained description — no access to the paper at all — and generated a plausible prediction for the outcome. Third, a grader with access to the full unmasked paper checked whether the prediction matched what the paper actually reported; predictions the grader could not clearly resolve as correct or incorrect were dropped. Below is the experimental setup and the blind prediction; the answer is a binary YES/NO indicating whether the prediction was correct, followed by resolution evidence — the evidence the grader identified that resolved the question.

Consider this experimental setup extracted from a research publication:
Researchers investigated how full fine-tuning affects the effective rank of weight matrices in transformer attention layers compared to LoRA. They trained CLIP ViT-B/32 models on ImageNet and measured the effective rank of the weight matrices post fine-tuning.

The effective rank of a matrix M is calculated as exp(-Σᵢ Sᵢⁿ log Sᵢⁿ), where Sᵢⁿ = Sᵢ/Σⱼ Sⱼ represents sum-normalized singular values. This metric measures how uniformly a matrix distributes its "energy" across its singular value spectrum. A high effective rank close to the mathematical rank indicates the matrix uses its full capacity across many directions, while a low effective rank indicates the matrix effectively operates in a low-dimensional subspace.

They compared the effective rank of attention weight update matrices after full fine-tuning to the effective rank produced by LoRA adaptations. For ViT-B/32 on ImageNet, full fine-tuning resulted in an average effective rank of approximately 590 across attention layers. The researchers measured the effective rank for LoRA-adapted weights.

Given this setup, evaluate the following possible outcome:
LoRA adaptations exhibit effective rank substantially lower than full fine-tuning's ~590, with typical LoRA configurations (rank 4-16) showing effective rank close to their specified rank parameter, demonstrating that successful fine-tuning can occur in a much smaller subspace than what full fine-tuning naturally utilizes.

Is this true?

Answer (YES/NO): NO